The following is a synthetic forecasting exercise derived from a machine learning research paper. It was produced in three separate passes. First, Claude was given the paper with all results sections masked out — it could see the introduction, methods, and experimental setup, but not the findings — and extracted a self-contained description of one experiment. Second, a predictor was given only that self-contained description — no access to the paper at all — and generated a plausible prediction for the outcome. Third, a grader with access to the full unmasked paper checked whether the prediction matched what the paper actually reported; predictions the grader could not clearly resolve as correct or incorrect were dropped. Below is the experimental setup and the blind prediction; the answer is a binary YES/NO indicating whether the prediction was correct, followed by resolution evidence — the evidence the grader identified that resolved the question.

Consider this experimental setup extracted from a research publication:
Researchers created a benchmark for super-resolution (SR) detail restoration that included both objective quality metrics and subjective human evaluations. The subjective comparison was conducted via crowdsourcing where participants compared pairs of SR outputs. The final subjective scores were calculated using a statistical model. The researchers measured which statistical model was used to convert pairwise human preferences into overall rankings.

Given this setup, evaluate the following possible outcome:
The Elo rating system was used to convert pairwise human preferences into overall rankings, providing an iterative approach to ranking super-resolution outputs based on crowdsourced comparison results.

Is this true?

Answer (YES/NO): NO